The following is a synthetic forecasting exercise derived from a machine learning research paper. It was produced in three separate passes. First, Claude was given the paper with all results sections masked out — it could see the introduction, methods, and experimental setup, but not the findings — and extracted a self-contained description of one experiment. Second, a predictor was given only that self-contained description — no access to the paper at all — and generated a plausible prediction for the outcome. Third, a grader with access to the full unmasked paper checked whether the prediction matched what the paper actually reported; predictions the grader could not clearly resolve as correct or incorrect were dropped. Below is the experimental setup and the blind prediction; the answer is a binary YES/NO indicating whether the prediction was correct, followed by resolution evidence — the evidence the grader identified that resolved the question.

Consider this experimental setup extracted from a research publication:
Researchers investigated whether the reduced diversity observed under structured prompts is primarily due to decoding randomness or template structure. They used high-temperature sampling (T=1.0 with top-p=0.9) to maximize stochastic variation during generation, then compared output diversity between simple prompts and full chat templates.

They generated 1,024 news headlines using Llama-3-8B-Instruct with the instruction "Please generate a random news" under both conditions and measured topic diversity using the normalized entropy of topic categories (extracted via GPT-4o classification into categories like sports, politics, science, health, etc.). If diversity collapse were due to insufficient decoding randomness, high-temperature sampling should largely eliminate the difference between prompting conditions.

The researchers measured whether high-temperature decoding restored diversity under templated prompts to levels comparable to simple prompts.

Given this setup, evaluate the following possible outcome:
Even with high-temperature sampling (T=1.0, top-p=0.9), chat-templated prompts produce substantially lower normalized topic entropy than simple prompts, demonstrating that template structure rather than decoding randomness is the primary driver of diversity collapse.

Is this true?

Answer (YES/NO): YES